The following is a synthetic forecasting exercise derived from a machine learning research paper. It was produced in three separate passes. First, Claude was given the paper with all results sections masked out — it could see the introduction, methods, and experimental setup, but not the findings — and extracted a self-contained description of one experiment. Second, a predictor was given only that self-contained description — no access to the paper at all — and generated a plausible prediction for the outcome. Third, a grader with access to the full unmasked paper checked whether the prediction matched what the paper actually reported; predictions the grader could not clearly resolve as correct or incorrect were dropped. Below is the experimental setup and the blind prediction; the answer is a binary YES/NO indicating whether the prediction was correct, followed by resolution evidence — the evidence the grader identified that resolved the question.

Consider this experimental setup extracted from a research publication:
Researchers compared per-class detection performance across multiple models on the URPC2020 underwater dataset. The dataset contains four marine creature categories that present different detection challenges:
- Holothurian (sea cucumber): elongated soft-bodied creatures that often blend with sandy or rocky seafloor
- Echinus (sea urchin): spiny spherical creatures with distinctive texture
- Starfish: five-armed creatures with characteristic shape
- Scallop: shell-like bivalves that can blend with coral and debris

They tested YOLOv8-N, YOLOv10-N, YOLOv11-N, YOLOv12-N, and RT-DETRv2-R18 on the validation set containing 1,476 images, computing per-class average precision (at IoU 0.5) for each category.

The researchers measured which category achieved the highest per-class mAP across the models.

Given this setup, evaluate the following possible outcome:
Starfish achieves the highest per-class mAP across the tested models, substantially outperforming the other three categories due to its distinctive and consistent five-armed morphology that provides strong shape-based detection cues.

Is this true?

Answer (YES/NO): NO